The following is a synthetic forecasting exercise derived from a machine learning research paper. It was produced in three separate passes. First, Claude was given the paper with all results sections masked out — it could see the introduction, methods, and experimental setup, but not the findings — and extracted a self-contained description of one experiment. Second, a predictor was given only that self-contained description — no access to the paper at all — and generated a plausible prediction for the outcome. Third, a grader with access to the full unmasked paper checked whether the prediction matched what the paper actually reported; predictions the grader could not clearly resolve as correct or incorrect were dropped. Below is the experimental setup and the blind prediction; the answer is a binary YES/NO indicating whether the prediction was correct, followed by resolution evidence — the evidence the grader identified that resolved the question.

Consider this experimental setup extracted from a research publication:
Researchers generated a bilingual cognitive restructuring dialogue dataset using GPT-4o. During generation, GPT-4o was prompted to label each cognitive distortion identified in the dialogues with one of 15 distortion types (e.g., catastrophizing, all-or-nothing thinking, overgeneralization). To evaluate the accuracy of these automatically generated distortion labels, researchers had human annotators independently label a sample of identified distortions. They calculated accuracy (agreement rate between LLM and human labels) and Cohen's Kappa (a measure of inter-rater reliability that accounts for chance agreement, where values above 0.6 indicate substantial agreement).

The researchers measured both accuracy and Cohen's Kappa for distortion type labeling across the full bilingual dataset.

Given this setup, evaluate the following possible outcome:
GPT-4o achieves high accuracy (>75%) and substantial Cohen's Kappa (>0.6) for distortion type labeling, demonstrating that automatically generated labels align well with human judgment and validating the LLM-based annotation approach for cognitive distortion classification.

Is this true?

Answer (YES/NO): YES